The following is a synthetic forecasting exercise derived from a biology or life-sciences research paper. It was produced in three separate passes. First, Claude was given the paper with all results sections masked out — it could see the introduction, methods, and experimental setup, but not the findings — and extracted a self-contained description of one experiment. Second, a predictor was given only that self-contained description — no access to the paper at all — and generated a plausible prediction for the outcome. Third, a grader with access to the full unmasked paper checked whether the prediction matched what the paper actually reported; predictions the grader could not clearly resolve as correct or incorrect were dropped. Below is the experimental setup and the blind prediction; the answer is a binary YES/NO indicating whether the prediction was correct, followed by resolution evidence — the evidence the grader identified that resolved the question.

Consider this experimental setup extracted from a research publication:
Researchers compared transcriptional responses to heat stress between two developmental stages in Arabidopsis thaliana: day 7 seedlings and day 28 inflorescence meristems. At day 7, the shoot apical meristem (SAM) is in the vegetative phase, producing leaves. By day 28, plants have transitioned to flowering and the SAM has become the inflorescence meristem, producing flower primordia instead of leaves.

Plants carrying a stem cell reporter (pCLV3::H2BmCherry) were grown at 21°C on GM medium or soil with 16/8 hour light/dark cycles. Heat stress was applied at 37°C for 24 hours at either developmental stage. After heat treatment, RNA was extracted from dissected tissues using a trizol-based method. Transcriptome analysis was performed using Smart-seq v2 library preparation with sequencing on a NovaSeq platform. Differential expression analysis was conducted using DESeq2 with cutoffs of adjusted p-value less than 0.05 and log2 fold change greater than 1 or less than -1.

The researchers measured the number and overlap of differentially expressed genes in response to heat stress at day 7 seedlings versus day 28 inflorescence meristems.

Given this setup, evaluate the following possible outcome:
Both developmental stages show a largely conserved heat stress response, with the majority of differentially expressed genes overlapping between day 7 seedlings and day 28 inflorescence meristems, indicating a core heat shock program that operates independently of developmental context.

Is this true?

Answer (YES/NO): NO